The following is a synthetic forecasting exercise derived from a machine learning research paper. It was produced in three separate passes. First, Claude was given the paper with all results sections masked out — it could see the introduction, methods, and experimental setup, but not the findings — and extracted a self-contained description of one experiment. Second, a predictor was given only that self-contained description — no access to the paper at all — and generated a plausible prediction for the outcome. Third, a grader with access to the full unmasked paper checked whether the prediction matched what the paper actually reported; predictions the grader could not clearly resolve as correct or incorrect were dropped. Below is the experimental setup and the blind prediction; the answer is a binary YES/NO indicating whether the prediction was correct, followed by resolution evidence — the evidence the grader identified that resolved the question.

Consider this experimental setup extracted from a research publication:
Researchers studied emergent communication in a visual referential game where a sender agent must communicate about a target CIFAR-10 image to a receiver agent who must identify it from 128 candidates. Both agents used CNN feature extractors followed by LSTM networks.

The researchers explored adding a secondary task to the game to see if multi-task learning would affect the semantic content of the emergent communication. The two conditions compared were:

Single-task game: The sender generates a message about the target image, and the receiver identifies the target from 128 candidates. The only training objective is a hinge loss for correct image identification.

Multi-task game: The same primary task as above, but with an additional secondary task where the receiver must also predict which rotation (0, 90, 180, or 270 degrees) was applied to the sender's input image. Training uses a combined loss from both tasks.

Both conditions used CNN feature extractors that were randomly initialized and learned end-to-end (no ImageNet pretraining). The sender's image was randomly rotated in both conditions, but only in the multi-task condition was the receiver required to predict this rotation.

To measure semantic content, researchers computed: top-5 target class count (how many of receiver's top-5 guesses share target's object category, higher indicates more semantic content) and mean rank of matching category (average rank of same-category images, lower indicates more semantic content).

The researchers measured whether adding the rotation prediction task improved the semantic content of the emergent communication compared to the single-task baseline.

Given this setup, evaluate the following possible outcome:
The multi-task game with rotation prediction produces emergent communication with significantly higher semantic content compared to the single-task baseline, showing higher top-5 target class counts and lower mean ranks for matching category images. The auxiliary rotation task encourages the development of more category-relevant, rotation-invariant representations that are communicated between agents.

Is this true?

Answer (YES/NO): YES